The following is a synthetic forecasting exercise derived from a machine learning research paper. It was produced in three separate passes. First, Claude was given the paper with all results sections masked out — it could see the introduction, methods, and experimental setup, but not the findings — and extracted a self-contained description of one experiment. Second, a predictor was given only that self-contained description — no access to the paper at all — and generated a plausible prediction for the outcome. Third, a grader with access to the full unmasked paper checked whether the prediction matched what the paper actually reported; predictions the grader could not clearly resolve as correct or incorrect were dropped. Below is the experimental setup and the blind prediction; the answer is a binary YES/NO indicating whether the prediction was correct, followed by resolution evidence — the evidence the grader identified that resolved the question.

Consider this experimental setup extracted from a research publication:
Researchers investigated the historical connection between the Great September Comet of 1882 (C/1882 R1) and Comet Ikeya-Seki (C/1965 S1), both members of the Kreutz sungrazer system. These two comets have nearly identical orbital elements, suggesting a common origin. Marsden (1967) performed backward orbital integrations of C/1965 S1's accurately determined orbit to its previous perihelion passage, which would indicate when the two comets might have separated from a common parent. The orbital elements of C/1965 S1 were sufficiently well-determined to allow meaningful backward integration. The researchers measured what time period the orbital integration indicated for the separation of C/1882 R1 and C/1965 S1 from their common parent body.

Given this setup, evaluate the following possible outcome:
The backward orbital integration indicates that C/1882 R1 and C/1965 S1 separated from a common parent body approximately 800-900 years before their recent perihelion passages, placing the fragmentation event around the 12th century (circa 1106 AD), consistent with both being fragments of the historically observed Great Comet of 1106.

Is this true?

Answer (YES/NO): NO